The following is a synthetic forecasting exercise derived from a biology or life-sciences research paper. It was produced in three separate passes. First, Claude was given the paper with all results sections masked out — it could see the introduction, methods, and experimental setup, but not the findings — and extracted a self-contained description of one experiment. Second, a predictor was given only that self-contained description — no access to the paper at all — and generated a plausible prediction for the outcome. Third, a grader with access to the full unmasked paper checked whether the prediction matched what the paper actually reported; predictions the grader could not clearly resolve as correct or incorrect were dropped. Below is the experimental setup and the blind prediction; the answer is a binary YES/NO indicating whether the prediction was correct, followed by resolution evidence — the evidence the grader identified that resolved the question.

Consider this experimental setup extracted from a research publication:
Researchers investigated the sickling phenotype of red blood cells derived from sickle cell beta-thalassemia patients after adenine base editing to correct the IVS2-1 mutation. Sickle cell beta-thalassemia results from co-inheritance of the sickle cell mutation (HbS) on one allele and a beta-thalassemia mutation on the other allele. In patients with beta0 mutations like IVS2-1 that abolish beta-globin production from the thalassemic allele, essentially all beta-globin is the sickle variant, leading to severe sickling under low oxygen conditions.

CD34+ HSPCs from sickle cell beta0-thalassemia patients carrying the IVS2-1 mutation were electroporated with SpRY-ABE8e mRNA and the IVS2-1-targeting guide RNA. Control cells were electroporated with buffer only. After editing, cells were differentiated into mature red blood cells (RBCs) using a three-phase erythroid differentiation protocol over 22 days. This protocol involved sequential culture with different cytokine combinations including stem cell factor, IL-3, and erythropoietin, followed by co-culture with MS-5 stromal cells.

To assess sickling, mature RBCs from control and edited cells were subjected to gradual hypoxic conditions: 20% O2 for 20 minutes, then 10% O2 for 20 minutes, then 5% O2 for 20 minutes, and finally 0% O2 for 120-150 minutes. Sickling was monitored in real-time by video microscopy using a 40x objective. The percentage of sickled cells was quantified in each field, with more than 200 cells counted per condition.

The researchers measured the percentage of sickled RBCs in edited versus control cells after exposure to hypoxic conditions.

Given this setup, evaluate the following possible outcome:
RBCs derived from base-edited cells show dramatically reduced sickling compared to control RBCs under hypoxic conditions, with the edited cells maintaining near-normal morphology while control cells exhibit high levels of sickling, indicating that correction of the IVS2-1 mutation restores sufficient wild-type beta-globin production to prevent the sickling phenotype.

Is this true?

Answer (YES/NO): NO